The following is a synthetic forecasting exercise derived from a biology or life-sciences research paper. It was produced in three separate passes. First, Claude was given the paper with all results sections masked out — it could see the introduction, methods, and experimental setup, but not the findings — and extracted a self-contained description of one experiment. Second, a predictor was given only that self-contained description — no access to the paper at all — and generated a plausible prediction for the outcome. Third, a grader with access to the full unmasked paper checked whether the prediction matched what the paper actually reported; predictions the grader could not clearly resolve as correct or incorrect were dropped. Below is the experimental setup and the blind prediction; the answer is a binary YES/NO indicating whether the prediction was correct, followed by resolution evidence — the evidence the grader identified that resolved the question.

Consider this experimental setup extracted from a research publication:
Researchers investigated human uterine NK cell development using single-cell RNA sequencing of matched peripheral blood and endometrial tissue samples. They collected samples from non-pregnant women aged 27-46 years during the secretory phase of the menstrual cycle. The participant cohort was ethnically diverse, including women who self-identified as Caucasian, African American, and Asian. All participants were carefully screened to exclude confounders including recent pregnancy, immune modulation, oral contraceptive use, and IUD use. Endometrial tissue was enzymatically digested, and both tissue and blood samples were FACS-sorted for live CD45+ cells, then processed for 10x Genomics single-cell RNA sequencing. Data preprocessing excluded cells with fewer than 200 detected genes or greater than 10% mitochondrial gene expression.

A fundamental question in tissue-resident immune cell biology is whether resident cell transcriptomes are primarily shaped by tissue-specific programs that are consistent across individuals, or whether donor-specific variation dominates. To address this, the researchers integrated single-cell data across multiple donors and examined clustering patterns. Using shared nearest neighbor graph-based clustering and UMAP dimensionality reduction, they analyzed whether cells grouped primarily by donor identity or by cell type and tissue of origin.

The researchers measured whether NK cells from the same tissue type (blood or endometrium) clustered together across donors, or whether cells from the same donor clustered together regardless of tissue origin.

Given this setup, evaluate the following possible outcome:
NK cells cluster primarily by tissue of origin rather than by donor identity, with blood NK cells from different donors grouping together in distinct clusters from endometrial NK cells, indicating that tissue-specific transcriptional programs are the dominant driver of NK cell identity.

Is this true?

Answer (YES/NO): YES